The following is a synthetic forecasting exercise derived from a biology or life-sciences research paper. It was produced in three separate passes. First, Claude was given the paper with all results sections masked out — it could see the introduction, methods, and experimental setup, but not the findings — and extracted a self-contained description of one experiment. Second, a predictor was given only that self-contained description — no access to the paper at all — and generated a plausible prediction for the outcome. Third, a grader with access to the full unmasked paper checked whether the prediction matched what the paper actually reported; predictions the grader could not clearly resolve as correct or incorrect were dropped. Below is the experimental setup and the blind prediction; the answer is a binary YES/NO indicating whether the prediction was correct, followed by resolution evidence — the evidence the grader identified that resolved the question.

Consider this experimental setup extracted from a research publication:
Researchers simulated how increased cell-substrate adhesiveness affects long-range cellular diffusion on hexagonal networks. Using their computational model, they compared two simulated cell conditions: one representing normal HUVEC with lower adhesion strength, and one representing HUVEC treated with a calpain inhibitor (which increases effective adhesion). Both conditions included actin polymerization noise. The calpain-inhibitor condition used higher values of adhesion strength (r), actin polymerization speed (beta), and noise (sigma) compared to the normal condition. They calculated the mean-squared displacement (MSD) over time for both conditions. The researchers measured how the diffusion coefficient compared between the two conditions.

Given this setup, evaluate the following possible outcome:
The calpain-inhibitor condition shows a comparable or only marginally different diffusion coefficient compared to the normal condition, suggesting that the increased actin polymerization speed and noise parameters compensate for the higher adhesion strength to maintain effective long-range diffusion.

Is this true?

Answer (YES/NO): NO